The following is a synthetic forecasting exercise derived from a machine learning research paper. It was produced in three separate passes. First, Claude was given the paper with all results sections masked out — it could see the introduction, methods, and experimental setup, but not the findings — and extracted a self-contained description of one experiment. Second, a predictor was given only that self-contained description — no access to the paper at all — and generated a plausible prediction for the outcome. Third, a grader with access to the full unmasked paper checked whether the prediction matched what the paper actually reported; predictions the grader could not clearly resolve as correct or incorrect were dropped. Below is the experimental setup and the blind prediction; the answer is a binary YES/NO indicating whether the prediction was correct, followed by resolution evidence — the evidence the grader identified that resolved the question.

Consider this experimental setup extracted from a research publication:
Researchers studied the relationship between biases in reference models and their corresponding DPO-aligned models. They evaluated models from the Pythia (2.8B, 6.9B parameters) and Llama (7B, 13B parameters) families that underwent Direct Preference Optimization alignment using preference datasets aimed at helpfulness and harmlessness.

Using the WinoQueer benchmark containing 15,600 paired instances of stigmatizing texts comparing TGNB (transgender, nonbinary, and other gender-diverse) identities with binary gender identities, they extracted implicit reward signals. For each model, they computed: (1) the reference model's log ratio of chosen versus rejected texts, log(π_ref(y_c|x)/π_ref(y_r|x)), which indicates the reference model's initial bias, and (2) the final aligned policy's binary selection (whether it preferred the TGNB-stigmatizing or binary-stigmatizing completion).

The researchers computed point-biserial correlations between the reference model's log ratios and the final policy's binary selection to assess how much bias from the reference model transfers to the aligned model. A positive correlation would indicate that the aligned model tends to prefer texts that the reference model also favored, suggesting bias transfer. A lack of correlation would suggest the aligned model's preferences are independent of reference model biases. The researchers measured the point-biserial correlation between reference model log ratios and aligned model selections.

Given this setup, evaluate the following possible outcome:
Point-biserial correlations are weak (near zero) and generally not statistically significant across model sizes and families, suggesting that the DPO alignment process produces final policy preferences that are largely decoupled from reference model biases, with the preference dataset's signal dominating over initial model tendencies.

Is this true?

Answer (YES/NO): NO